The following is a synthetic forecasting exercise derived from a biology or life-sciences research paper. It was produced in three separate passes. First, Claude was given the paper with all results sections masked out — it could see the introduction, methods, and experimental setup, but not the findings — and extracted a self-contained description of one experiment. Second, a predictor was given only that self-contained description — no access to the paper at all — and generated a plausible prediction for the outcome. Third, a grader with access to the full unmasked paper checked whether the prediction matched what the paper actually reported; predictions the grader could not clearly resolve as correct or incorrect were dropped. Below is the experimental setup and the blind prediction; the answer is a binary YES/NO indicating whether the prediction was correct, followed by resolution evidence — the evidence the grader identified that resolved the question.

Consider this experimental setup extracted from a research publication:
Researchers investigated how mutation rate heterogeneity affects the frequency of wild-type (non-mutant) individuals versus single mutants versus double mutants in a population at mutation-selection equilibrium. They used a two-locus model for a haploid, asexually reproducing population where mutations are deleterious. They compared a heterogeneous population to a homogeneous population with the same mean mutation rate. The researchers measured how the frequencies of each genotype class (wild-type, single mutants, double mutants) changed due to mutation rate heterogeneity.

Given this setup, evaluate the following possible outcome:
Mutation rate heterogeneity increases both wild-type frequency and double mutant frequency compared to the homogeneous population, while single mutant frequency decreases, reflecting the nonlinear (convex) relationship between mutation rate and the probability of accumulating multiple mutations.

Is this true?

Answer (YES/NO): NO